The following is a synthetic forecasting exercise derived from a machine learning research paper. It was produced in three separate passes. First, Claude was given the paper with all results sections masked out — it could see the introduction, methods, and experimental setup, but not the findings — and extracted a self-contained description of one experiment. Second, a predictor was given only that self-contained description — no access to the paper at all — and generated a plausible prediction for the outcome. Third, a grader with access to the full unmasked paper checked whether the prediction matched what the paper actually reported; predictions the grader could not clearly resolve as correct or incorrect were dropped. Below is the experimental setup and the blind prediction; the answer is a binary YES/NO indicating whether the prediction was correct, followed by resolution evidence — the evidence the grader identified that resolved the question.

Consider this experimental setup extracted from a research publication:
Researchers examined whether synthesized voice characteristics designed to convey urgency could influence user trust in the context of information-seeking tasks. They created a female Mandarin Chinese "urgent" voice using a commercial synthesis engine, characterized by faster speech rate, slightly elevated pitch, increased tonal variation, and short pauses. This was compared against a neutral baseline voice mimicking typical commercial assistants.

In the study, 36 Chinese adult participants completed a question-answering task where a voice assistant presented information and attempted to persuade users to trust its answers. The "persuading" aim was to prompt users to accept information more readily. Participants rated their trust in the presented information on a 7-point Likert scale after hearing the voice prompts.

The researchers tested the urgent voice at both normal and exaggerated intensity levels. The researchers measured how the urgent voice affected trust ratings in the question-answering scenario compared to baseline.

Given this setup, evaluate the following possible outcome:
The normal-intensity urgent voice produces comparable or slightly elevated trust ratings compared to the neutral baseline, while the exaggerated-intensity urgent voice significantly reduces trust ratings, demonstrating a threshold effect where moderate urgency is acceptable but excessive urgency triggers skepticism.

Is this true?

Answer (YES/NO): NO